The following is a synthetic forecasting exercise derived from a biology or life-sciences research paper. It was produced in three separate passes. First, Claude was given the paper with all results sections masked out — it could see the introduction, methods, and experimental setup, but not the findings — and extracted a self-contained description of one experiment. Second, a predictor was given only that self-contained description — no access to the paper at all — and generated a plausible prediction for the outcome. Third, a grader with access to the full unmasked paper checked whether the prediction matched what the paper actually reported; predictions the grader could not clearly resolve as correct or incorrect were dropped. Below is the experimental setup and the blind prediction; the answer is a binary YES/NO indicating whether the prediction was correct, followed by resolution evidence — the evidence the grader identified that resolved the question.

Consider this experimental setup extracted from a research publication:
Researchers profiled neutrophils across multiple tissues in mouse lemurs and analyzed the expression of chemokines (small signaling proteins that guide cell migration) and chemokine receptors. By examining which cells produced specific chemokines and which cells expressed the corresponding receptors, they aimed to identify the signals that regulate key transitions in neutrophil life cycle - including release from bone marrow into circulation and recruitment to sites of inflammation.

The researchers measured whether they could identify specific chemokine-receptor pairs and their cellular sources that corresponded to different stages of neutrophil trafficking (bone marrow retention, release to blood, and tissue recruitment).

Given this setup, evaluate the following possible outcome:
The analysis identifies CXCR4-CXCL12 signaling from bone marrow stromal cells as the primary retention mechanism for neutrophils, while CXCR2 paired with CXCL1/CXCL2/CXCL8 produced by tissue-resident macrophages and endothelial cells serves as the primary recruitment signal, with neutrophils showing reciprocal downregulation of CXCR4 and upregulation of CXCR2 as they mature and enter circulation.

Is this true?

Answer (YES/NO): NO